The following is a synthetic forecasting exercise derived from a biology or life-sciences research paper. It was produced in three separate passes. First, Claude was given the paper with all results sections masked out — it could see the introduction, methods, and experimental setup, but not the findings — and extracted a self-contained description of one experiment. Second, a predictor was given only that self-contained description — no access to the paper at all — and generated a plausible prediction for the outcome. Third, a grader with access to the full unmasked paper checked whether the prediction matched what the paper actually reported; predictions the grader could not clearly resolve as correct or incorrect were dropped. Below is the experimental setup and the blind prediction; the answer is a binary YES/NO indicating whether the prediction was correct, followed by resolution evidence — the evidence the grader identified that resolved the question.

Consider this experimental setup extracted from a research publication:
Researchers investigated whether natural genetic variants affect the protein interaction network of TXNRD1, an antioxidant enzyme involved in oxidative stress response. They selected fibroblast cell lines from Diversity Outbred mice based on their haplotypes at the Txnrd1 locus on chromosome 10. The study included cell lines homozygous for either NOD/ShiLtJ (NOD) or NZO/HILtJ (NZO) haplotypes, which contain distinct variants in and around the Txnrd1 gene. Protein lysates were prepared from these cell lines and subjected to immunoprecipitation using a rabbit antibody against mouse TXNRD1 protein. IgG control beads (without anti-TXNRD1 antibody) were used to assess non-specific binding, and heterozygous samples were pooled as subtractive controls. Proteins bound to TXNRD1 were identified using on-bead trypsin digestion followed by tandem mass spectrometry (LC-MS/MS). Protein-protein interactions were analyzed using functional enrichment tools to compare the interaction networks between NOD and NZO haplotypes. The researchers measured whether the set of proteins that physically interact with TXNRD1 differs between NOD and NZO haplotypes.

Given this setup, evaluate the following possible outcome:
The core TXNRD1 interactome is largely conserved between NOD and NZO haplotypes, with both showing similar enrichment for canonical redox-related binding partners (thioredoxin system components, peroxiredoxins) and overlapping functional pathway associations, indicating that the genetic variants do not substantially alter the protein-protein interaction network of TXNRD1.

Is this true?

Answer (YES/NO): NO